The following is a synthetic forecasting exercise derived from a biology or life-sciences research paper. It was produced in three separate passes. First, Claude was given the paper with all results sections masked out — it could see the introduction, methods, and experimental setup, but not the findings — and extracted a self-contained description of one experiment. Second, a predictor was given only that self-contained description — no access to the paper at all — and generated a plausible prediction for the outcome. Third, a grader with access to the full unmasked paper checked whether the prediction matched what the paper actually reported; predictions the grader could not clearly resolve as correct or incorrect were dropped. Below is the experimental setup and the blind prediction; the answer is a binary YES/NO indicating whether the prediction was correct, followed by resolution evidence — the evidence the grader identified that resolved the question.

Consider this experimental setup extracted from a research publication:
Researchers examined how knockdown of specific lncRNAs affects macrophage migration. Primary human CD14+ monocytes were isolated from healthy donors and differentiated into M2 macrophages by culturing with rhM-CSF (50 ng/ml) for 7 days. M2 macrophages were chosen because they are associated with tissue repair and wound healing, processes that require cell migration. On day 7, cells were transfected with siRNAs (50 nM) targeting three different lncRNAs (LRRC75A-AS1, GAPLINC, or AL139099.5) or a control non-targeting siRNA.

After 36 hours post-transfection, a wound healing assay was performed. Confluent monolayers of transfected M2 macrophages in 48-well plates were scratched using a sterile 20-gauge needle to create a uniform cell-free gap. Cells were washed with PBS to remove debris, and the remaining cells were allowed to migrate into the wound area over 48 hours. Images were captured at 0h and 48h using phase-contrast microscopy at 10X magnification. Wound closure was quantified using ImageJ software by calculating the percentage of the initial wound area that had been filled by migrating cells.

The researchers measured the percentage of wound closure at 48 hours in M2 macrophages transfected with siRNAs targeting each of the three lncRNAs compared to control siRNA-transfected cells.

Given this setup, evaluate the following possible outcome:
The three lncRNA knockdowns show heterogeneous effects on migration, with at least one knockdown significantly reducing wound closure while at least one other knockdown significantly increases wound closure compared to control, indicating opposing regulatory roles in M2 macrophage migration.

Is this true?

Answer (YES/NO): NO